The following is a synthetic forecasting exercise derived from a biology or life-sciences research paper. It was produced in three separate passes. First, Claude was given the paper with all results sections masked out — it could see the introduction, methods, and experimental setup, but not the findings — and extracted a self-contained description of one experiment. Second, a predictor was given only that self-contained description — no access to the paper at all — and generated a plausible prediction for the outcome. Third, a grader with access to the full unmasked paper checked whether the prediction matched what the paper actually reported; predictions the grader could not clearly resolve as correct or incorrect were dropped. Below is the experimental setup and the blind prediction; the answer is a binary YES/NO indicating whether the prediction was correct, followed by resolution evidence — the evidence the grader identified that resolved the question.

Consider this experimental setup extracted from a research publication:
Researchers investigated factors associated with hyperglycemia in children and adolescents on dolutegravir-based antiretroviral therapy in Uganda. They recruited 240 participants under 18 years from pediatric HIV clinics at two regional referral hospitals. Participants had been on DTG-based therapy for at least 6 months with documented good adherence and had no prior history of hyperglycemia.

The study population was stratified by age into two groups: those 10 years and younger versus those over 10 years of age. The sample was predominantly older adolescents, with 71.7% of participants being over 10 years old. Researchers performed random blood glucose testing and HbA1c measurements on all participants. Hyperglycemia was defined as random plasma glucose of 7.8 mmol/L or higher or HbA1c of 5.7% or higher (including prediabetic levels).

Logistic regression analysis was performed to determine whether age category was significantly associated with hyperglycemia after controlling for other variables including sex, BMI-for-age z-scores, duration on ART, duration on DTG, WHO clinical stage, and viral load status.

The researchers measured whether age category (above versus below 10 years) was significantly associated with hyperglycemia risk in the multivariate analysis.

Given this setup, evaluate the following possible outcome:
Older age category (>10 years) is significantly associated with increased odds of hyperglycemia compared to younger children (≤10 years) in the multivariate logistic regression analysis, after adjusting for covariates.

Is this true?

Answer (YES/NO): NO